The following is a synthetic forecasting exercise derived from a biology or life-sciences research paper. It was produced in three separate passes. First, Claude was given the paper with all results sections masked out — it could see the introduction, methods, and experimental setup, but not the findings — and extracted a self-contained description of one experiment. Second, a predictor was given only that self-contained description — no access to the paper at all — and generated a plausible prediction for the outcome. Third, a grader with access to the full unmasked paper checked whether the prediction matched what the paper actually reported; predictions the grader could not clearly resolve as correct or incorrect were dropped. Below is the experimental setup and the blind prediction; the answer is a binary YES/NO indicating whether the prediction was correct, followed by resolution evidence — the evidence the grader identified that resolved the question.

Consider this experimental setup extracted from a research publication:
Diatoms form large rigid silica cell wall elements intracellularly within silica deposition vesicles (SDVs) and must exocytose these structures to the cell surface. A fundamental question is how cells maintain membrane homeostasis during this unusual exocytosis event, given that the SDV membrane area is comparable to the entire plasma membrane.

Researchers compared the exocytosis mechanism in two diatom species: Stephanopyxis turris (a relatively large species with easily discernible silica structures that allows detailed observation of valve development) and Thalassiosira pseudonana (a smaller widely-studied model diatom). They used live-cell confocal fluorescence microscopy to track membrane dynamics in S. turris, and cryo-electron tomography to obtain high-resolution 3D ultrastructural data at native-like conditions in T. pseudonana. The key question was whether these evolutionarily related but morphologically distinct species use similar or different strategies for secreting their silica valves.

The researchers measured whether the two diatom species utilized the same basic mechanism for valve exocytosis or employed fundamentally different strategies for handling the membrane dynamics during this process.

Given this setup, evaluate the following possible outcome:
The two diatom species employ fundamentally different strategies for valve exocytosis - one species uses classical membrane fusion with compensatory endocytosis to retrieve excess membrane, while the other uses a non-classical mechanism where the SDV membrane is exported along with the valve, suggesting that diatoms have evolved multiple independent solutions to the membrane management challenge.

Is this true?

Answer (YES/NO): NO